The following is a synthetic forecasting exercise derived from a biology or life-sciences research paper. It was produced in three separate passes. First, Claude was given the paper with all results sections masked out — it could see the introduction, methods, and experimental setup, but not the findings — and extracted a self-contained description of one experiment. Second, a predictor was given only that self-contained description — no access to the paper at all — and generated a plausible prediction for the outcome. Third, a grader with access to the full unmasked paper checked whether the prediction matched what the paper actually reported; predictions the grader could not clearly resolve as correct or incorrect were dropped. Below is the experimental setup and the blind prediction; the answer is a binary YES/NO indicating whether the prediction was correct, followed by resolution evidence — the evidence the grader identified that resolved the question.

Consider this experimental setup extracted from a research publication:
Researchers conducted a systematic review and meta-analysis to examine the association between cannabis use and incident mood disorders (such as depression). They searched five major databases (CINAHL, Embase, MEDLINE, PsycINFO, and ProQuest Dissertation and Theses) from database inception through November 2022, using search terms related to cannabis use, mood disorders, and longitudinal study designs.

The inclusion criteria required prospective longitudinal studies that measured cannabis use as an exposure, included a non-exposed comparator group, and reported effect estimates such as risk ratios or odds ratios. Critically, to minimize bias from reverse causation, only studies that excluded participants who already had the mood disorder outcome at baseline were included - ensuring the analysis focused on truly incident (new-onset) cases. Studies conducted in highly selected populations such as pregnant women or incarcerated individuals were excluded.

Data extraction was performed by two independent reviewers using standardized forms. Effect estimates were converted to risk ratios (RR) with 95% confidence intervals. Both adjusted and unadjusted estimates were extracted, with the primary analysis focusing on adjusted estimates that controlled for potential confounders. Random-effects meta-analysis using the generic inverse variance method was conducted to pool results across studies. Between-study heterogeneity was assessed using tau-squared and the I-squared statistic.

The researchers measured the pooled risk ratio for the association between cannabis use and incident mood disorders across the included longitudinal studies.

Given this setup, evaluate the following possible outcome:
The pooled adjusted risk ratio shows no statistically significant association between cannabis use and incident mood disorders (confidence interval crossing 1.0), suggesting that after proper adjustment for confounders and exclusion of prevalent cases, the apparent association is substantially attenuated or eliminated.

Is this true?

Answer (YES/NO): YES